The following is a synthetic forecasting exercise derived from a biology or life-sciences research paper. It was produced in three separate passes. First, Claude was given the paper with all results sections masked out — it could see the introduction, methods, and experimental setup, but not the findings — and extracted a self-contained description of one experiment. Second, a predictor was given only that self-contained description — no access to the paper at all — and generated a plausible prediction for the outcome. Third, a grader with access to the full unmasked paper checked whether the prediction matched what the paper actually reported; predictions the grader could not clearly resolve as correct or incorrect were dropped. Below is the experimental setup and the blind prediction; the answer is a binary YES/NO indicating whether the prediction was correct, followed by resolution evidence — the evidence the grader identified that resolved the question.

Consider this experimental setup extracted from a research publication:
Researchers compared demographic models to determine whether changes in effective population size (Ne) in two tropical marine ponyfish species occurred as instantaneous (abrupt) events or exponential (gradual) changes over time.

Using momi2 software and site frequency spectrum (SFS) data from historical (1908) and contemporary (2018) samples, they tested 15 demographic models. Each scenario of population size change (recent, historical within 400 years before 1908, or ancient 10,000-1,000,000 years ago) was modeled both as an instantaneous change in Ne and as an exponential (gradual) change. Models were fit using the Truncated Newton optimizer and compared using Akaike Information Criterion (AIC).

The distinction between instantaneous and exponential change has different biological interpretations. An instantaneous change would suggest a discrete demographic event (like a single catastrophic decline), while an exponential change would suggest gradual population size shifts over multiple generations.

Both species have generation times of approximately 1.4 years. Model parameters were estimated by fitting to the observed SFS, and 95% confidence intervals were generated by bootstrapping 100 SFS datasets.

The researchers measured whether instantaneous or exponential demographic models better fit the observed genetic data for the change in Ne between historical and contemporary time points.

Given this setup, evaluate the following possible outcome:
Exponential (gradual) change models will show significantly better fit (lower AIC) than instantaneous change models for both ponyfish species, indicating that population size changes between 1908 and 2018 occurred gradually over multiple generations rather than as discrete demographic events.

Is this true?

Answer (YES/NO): YES